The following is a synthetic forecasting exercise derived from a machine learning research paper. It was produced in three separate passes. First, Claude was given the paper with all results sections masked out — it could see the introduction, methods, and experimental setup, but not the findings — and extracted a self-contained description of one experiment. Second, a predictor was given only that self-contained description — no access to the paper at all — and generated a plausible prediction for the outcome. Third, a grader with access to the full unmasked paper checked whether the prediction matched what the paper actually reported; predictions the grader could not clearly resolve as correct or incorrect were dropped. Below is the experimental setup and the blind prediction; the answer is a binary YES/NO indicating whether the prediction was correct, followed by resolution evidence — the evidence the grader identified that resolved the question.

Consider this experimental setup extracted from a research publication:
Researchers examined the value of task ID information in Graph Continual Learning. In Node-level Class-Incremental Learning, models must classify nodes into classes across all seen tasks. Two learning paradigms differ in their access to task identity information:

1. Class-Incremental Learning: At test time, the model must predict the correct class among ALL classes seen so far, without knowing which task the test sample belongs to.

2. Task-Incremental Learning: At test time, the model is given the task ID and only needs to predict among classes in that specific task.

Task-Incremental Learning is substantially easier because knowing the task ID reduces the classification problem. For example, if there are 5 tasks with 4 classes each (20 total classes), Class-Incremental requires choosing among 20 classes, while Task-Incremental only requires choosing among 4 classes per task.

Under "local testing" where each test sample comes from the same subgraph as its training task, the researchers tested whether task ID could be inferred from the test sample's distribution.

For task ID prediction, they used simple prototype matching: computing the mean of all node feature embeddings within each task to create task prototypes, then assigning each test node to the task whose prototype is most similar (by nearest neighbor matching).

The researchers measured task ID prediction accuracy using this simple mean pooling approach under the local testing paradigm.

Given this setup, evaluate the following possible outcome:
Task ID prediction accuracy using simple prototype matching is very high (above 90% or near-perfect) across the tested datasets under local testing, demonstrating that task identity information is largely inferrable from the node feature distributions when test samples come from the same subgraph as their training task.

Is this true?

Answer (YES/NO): YES